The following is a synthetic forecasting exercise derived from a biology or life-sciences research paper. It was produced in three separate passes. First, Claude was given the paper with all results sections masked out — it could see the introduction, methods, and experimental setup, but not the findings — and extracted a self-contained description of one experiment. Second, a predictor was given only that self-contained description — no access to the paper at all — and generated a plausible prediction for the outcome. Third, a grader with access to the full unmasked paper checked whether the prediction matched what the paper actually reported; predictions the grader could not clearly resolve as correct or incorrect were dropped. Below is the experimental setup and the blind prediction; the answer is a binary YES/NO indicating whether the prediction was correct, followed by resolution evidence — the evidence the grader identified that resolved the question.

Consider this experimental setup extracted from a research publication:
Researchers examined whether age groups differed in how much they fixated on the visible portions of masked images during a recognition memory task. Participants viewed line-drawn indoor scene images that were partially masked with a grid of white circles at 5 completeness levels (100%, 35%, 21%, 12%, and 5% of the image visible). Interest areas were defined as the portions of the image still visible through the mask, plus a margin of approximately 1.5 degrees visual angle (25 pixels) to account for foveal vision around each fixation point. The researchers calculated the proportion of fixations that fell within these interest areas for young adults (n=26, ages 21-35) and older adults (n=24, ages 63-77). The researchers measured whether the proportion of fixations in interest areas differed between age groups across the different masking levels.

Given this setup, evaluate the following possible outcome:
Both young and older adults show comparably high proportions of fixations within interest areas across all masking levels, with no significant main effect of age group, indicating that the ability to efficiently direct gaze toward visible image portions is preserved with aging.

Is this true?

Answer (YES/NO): YES